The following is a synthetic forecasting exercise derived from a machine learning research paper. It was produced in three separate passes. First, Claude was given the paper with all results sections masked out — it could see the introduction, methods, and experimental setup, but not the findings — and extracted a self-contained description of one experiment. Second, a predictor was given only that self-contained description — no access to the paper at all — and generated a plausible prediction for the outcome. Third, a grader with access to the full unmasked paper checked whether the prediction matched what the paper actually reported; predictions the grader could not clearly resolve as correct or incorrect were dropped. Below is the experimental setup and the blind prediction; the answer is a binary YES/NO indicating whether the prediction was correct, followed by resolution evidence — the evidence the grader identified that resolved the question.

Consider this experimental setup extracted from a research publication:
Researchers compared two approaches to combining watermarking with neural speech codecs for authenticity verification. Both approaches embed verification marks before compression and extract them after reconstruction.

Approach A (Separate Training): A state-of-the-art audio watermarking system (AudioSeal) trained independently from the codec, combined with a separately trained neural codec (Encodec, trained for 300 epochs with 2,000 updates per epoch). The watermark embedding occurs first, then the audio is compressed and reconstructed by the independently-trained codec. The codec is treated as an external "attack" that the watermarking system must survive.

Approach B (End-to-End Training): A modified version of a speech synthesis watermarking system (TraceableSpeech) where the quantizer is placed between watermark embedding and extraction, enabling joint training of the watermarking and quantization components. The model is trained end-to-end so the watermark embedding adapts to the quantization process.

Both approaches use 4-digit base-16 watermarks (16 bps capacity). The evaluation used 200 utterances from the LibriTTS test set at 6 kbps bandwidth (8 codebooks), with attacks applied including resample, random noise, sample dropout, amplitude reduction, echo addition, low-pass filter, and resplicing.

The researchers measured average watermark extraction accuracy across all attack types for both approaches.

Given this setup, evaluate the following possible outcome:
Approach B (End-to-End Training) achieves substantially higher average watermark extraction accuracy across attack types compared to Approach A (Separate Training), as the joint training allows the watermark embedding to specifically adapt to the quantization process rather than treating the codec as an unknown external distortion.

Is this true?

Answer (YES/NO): YES